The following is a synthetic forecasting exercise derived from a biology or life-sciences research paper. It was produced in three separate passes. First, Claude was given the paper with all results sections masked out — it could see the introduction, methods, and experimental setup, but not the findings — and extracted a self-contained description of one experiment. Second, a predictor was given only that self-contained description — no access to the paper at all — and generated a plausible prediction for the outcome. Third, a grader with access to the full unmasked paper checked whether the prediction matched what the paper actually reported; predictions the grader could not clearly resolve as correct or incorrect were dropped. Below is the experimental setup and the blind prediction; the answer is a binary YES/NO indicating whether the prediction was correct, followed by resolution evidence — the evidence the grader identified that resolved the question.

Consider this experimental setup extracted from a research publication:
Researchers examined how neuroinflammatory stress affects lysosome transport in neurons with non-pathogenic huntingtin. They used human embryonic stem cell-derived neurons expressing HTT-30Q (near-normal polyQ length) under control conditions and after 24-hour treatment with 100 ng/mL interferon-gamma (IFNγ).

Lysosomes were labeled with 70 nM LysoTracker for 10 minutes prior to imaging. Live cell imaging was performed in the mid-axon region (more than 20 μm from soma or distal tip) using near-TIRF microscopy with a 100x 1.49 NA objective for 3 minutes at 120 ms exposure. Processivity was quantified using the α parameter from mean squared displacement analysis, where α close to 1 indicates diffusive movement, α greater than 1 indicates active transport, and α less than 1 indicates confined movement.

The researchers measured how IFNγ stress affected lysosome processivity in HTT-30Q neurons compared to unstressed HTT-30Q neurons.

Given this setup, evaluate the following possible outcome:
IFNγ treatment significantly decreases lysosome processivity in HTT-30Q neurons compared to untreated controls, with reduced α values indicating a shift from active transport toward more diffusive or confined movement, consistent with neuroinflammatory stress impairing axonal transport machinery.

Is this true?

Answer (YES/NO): NO